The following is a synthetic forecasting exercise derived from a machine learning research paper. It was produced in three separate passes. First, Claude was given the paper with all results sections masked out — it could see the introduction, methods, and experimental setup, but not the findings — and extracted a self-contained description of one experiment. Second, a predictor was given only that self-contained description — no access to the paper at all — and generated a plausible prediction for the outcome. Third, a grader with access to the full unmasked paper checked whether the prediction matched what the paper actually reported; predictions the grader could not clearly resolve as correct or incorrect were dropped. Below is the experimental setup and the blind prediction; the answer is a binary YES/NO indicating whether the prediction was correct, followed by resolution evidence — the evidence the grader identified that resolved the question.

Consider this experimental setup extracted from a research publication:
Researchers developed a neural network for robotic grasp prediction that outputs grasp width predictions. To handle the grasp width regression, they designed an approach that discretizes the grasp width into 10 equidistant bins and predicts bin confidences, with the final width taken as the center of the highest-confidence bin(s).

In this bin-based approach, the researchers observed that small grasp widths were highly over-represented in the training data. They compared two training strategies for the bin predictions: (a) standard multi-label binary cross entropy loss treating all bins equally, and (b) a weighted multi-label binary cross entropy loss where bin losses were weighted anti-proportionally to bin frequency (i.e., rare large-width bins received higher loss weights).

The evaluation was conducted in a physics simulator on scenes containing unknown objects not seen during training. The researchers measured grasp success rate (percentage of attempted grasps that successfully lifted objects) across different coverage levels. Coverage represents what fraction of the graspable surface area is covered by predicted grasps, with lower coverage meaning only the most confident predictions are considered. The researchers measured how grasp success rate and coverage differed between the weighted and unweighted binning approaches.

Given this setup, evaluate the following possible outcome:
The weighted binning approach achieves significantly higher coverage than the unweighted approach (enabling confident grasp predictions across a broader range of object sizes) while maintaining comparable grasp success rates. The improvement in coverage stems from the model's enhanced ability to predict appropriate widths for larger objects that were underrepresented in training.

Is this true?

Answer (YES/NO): NO